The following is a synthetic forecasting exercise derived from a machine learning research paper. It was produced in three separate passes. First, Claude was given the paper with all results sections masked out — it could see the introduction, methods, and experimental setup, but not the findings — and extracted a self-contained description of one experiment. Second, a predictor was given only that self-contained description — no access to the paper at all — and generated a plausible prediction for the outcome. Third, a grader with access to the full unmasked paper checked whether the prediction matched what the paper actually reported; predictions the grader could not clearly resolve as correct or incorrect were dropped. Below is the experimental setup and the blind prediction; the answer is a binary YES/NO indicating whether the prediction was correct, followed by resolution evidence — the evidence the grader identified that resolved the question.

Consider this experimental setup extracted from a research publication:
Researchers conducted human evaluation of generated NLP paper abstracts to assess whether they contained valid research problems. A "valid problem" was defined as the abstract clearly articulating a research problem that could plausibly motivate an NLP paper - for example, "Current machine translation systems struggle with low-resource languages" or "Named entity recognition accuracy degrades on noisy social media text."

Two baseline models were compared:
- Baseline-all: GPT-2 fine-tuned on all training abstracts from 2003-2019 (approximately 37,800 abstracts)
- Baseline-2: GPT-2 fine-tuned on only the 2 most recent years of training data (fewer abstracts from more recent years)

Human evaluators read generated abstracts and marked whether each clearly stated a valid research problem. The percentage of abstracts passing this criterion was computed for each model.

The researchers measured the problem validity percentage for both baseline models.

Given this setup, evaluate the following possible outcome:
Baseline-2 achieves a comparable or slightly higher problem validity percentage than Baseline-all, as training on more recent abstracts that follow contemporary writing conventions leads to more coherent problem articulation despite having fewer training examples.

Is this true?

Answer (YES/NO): YES